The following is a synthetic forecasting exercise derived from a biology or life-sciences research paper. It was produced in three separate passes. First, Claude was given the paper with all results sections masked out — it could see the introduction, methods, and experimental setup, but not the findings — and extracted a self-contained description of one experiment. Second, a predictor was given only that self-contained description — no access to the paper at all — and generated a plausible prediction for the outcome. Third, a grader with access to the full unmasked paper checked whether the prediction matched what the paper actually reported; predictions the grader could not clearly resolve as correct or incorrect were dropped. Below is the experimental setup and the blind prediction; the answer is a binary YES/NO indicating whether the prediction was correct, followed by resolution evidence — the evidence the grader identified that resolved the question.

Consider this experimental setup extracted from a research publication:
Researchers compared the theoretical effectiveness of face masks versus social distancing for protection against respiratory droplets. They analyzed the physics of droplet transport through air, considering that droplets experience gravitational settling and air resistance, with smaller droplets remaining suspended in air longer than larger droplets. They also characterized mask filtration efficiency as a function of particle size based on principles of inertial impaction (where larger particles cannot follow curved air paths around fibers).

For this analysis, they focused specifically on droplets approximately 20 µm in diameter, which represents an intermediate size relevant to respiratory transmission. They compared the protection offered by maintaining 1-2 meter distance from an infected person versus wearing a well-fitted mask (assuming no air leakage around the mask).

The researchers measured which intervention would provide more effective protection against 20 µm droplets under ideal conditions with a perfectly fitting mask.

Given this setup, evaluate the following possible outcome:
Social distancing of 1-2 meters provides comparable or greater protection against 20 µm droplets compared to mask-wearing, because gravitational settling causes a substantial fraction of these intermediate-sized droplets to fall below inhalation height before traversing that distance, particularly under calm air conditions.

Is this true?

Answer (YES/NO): NO